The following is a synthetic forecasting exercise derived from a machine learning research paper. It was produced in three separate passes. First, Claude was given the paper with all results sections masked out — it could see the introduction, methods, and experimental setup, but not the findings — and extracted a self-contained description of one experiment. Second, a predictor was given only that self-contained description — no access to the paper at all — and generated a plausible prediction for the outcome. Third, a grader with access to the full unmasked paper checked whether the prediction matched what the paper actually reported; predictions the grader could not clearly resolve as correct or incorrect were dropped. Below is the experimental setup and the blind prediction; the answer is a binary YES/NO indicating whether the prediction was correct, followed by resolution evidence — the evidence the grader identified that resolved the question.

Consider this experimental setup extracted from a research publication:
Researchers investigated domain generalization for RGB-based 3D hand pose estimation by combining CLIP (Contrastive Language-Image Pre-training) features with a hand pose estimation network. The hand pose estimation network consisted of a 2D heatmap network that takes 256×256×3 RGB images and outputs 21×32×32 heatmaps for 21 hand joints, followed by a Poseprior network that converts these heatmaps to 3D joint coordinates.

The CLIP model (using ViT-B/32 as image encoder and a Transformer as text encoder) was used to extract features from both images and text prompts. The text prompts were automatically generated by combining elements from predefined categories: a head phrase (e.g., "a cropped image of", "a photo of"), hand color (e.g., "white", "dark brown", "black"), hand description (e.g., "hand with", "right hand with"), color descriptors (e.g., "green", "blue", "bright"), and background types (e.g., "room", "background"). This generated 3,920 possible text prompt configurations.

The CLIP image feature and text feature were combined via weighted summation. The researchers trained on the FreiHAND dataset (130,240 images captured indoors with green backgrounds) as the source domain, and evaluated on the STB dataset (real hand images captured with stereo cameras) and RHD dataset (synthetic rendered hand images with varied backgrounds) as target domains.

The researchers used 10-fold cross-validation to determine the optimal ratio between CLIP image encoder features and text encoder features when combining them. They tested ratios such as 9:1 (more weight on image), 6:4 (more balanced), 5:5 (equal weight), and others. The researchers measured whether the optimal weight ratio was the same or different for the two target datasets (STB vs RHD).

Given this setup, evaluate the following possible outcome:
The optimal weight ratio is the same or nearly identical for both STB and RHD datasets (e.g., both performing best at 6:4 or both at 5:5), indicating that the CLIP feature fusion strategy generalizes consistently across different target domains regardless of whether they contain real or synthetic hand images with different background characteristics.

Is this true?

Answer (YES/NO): NO